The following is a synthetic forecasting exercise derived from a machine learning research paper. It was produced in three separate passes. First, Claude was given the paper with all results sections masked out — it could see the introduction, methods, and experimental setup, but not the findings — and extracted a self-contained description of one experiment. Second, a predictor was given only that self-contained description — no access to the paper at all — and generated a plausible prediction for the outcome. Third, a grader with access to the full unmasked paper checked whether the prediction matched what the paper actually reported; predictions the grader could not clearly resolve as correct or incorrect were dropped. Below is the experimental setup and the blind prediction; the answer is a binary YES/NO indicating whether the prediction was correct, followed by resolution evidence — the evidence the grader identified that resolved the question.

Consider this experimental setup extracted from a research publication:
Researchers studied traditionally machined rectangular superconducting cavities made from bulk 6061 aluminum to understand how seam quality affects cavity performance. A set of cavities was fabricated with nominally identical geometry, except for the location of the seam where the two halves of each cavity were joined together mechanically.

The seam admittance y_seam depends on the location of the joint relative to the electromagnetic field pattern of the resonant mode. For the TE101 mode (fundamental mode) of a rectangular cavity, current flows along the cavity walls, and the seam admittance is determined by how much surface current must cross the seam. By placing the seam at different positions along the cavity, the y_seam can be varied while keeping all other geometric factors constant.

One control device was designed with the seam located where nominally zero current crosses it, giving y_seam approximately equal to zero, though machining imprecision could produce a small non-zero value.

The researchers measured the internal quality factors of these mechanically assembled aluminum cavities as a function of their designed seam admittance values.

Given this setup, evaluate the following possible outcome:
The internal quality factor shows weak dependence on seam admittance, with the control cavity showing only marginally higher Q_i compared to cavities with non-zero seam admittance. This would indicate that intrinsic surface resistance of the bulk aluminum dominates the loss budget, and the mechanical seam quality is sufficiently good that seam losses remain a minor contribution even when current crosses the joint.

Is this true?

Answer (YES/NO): NO